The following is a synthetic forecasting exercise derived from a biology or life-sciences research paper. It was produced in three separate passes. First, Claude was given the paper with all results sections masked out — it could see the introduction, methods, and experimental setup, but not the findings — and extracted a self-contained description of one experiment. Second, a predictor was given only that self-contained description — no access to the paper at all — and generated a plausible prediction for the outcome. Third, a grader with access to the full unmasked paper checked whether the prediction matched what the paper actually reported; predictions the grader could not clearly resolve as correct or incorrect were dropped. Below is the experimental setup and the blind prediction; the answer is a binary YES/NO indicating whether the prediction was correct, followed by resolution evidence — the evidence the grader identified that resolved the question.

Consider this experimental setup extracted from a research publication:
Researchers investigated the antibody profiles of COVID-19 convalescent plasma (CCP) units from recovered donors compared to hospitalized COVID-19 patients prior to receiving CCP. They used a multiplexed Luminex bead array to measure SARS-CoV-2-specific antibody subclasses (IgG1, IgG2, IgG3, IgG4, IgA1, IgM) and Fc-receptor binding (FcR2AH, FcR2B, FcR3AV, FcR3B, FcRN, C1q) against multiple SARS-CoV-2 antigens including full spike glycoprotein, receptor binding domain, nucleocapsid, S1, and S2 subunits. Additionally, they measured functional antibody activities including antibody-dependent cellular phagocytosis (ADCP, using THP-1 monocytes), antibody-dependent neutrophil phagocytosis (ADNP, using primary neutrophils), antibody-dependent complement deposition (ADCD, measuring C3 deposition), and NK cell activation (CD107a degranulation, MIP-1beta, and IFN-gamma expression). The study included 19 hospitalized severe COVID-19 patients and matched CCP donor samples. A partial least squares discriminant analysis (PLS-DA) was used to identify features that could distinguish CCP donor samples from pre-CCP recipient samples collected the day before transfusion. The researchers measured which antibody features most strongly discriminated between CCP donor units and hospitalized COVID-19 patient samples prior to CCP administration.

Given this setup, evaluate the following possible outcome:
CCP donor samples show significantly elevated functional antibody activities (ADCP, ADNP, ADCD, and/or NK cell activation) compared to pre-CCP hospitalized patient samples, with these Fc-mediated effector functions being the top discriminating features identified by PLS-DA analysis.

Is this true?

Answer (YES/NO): YES